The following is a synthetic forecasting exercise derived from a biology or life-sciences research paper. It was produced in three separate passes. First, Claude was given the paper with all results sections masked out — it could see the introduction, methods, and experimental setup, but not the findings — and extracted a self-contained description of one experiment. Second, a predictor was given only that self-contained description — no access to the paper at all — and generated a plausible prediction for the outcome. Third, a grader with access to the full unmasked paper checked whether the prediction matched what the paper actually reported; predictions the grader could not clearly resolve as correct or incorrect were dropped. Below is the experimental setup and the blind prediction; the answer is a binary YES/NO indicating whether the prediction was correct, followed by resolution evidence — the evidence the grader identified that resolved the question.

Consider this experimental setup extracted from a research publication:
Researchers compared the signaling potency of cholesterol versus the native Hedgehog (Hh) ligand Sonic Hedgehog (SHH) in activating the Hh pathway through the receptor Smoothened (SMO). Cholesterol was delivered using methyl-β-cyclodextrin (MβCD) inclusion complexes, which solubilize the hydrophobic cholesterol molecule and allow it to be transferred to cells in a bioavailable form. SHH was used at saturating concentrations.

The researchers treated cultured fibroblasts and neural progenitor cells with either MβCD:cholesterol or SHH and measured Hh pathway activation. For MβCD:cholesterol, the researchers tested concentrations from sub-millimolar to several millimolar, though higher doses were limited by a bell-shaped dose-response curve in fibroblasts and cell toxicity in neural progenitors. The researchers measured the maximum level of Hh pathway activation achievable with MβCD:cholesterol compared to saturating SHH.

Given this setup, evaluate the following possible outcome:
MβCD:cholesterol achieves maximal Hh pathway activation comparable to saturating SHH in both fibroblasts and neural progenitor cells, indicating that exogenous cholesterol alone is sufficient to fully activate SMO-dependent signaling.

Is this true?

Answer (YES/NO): NO